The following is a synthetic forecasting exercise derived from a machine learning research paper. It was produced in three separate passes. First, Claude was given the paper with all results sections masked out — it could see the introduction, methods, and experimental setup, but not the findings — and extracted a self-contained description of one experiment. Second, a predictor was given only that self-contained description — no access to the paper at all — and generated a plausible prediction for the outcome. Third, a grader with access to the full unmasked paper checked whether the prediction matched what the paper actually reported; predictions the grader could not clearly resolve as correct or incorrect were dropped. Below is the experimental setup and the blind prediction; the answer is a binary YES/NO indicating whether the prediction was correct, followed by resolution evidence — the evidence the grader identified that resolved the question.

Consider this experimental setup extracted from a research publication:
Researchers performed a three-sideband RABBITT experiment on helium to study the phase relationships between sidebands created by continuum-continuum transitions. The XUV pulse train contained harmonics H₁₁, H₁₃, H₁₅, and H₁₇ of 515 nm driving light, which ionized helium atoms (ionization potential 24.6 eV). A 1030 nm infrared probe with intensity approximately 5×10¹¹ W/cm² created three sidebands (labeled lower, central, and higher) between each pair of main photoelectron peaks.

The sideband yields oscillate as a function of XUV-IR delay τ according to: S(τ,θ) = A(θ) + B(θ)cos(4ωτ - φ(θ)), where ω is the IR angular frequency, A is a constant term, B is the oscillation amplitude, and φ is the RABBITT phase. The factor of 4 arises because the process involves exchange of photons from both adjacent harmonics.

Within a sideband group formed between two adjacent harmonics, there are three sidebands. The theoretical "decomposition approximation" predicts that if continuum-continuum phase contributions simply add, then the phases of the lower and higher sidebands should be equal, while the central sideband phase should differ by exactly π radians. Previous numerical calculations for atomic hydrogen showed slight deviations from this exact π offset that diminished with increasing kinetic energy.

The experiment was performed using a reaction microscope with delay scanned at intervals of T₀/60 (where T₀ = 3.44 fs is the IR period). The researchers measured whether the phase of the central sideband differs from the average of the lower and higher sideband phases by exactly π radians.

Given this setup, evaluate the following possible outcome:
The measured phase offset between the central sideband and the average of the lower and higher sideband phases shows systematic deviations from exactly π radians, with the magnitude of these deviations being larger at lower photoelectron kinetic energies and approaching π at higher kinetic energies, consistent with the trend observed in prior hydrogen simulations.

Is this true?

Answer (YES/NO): NO